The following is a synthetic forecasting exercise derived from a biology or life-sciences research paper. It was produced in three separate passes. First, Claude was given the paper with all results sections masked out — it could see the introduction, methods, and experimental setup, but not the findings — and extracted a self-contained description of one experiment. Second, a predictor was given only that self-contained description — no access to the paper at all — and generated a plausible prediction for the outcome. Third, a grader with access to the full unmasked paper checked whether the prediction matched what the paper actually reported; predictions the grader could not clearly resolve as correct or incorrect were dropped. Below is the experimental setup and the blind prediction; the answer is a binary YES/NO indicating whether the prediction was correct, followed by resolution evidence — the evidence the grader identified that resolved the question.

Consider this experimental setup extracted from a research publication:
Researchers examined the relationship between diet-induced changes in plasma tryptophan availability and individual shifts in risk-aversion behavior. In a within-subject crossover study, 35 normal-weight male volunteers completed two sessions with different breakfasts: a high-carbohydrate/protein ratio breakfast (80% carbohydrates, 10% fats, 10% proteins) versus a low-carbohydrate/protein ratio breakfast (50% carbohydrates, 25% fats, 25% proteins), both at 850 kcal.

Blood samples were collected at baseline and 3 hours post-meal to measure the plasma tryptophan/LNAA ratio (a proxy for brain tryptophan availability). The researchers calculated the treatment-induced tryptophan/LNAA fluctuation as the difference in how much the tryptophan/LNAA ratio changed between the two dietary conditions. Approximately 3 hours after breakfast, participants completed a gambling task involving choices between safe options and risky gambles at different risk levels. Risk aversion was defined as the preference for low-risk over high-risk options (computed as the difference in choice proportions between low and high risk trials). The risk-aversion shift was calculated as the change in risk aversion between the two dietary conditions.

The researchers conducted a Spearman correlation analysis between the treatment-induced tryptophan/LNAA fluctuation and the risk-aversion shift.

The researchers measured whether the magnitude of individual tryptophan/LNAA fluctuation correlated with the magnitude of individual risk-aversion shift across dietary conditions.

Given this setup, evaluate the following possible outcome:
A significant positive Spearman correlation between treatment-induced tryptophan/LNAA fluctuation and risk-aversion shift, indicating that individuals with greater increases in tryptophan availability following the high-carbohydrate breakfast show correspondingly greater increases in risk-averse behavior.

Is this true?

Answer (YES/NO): NO